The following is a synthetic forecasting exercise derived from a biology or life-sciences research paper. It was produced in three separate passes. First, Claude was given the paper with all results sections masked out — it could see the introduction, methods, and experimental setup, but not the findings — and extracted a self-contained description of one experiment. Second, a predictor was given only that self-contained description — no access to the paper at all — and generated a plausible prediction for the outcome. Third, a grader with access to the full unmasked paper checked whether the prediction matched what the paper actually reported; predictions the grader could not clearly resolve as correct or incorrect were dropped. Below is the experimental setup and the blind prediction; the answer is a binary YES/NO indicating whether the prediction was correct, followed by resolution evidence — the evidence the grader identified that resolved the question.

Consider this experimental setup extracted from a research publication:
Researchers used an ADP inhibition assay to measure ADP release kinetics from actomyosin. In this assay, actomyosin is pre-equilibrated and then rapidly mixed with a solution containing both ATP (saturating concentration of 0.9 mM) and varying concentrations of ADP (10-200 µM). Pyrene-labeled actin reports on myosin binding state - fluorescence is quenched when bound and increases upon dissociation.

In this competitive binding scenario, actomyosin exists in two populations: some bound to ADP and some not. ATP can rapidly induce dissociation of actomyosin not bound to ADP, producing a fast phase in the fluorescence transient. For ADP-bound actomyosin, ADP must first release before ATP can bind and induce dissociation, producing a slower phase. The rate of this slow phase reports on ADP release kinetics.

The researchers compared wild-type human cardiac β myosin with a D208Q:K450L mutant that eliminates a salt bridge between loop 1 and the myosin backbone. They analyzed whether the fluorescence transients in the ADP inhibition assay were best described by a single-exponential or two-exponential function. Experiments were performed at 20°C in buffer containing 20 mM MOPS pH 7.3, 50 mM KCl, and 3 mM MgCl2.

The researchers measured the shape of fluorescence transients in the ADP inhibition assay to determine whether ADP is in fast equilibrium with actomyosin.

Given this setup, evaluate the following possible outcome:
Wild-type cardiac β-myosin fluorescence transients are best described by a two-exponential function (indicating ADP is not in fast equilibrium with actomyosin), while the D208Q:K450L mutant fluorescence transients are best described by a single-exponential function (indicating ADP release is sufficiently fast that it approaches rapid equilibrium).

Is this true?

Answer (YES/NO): NO